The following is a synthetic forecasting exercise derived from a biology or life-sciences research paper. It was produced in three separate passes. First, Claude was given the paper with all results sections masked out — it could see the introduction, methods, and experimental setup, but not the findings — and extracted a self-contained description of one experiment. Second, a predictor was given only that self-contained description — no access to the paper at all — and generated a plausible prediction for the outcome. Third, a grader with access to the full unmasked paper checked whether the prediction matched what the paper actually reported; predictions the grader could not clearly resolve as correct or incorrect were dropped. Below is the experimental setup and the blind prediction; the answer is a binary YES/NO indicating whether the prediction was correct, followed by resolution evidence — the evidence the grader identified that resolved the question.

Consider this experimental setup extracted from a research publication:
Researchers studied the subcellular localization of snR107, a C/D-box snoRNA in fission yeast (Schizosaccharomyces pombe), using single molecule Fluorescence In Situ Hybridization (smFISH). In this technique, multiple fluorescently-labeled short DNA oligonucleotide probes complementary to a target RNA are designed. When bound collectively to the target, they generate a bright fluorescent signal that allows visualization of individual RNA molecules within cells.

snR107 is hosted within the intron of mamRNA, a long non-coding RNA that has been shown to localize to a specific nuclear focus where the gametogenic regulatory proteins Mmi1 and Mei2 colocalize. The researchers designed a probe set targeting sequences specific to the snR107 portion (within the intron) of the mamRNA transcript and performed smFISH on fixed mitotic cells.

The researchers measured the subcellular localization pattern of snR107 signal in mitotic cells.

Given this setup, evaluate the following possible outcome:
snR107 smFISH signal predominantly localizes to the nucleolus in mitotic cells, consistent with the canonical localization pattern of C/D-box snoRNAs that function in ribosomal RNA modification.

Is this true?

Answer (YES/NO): YES